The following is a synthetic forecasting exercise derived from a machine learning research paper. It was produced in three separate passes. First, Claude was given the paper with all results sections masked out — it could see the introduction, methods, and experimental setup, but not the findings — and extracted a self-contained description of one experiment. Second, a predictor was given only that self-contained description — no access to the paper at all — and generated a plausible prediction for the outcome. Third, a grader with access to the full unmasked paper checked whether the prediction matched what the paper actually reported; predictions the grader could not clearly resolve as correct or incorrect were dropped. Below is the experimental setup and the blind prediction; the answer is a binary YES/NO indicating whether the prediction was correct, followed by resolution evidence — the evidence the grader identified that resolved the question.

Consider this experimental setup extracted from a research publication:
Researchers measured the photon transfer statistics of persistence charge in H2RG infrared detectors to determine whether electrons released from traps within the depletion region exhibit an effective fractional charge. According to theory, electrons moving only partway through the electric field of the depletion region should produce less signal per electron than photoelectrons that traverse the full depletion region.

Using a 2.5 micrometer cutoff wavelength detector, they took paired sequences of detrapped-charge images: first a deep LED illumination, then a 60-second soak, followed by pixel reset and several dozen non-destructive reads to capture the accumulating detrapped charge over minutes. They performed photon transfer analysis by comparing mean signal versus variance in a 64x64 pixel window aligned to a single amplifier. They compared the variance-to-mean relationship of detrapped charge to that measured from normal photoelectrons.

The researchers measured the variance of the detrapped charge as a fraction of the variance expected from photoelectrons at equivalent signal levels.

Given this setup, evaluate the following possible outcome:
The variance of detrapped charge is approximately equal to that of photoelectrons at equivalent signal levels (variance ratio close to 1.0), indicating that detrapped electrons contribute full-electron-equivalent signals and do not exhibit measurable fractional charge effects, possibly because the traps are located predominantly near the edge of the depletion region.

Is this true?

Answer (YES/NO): NO